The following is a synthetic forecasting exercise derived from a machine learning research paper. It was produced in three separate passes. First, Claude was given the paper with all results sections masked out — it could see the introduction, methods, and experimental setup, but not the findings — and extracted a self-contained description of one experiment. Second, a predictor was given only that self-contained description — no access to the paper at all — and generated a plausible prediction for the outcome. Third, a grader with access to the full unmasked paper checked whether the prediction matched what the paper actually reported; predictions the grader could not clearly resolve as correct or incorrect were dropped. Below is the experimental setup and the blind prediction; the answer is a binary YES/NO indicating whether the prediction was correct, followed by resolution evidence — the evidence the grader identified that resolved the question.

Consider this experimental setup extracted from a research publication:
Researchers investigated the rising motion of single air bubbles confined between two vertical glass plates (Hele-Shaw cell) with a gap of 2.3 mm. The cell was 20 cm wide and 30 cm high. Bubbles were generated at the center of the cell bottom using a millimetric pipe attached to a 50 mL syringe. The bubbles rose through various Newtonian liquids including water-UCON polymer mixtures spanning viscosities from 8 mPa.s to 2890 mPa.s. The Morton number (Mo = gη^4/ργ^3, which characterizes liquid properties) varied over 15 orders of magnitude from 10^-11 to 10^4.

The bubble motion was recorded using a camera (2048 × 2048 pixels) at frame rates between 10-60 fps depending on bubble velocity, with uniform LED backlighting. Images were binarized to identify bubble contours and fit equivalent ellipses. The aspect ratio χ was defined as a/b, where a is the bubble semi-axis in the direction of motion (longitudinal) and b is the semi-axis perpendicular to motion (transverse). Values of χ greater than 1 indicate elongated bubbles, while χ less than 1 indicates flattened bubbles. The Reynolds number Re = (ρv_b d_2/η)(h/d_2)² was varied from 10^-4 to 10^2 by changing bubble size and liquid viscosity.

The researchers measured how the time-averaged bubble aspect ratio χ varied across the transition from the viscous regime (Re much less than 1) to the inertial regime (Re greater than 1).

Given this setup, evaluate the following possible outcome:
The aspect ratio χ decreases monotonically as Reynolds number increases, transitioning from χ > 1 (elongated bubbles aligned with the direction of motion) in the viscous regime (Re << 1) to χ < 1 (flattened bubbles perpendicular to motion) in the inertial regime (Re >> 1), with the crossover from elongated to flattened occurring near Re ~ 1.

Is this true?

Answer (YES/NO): YES